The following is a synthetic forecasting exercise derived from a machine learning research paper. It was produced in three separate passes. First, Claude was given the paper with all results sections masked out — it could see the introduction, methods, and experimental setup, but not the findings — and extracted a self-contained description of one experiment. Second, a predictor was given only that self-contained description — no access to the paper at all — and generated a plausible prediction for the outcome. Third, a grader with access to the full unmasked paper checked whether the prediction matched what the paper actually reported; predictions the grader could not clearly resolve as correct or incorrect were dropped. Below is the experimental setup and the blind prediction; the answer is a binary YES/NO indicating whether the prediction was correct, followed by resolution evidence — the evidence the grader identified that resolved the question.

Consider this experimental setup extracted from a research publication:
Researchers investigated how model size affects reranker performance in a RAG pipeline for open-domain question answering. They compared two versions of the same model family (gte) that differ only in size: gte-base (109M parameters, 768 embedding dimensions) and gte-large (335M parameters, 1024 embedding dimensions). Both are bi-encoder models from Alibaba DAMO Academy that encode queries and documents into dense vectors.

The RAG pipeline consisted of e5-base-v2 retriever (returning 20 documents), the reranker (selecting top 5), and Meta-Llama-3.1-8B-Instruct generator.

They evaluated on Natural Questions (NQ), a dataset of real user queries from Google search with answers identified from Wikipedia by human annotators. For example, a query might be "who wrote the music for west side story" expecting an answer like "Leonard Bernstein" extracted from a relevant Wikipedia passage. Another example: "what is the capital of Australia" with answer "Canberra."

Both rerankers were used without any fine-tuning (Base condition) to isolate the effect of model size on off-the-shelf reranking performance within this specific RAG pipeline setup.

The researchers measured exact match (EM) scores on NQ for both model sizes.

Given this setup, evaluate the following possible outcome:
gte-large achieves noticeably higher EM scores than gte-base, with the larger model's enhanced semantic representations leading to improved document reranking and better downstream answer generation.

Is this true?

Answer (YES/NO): NO